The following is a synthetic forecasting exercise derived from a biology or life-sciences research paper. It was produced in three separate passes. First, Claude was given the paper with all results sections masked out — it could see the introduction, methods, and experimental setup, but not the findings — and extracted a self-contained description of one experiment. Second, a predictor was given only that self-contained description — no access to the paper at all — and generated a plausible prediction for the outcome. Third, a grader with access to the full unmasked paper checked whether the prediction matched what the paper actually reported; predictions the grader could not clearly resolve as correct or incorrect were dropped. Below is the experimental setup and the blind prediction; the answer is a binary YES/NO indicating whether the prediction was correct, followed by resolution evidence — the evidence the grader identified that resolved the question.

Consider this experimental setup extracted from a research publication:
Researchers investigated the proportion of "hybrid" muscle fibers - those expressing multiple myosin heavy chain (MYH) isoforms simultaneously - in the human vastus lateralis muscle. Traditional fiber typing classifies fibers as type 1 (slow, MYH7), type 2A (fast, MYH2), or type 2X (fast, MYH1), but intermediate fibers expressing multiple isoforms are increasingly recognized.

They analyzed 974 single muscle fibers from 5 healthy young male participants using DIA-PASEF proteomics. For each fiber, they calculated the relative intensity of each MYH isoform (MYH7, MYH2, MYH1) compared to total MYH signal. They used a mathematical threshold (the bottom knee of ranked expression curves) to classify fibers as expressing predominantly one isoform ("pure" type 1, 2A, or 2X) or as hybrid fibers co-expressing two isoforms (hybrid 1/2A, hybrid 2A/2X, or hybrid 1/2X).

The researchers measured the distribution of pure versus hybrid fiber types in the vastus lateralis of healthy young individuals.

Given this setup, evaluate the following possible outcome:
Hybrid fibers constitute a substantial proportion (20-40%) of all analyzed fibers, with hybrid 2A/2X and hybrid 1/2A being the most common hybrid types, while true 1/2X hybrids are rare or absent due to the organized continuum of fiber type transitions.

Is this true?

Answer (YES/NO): NO